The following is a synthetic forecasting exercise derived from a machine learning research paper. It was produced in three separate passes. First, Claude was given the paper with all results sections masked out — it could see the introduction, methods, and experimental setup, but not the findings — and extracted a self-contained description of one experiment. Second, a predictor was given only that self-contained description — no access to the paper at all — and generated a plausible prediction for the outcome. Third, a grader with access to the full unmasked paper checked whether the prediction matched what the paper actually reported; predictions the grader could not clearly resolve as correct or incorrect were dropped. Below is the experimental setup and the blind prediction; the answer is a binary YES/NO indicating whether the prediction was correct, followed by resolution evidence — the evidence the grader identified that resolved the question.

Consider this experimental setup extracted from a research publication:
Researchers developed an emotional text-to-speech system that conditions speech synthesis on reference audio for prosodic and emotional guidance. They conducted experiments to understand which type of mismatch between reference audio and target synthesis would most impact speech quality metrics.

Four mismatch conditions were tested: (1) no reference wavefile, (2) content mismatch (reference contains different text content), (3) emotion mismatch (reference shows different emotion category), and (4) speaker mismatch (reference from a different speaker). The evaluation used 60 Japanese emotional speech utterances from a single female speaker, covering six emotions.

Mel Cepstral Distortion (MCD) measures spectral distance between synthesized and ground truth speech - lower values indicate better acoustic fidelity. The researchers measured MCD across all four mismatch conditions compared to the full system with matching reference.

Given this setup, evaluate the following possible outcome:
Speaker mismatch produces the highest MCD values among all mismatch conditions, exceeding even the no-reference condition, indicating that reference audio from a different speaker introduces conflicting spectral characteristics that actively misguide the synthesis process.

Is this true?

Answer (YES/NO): NO